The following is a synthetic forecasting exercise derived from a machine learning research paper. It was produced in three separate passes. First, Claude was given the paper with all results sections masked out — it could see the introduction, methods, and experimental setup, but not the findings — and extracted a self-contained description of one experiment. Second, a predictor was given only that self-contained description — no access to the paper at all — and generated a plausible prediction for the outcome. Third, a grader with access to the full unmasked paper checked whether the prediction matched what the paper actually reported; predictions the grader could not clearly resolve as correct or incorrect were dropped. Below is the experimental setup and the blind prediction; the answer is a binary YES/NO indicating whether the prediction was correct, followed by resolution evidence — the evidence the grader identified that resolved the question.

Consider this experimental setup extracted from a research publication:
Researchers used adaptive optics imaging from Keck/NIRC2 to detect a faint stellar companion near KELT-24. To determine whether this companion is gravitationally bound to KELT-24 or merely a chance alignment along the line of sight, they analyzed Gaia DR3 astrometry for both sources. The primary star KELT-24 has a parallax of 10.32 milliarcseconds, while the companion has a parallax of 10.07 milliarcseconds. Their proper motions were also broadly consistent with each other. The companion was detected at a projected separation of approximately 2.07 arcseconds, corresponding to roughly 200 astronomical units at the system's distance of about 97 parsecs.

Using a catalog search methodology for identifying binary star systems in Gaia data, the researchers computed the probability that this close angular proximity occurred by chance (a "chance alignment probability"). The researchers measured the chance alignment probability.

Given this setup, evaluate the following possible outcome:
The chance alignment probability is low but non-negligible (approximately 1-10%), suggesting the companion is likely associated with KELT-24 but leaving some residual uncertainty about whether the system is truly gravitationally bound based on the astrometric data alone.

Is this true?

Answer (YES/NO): NO